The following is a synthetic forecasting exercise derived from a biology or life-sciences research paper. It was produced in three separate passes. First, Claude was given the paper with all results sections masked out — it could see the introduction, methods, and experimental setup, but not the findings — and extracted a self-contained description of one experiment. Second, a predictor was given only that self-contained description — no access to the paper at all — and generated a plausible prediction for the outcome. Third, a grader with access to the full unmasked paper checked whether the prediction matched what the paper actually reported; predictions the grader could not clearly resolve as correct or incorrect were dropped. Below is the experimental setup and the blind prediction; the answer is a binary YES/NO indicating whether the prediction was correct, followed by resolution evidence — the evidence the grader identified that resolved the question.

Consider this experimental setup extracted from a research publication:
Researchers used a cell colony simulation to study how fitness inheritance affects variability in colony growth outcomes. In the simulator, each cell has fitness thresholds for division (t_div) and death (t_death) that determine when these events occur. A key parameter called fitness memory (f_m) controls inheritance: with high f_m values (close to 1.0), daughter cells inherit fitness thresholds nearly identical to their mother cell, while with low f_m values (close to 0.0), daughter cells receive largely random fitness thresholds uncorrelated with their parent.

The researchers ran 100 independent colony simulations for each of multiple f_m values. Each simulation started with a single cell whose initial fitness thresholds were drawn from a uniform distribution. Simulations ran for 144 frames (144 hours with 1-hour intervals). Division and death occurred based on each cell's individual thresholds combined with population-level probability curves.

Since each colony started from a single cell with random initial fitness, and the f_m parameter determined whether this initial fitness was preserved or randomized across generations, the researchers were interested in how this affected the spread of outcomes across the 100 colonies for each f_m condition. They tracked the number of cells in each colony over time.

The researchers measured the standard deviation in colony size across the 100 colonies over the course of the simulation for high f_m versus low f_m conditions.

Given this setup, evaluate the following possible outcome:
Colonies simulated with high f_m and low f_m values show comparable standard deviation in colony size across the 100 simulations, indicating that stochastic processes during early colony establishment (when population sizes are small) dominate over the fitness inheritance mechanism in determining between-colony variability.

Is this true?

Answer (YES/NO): NO